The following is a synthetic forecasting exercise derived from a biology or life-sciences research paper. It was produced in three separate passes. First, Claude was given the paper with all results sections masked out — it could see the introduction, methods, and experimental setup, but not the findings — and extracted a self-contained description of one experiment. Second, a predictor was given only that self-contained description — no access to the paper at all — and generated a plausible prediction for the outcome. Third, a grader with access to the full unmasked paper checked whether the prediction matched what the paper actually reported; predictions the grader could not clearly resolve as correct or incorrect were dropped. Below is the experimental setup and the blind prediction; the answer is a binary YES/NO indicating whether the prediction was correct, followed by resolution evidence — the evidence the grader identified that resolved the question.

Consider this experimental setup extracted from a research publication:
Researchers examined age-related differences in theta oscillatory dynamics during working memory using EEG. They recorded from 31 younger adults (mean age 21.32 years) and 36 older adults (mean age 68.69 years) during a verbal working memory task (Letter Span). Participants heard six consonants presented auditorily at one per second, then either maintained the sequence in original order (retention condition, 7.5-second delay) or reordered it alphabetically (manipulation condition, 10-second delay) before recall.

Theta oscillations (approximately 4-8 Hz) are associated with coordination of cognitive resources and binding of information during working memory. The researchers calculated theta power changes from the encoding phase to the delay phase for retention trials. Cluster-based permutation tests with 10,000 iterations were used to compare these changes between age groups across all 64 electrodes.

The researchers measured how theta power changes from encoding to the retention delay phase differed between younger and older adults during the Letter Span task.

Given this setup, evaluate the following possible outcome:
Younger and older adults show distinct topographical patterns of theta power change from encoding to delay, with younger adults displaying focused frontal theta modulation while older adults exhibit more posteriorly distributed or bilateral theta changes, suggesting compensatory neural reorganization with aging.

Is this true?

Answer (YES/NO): NO